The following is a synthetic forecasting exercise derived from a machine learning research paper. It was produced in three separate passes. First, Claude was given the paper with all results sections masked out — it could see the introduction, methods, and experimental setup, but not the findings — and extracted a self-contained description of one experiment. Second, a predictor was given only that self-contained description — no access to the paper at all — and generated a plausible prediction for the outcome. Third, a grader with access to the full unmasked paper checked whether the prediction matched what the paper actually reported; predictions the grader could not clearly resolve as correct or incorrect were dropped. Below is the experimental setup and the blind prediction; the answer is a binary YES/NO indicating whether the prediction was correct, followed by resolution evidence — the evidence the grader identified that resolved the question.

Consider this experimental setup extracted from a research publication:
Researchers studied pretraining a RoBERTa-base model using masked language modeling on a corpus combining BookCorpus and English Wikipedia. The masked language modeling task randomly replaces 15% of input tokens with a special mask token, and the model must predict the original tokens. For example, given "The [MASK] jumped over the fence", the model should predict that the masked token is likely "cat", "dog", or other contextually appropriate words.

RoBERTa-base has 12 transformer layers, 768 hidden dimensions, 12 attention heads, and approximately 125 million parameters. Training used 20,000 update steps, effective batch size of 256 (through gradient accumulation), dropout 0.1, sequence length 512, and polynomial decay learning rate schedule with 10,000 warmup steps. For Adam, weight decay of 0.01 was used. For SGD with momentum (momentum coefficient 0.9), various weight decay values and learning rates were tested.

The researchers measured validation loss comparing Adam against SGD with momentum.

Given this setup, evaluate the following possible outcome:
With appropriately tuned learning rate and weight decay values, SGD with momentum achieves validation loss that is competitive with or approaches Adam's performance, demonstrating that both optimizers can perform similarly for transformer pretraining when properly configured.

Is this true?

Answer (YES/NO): NO